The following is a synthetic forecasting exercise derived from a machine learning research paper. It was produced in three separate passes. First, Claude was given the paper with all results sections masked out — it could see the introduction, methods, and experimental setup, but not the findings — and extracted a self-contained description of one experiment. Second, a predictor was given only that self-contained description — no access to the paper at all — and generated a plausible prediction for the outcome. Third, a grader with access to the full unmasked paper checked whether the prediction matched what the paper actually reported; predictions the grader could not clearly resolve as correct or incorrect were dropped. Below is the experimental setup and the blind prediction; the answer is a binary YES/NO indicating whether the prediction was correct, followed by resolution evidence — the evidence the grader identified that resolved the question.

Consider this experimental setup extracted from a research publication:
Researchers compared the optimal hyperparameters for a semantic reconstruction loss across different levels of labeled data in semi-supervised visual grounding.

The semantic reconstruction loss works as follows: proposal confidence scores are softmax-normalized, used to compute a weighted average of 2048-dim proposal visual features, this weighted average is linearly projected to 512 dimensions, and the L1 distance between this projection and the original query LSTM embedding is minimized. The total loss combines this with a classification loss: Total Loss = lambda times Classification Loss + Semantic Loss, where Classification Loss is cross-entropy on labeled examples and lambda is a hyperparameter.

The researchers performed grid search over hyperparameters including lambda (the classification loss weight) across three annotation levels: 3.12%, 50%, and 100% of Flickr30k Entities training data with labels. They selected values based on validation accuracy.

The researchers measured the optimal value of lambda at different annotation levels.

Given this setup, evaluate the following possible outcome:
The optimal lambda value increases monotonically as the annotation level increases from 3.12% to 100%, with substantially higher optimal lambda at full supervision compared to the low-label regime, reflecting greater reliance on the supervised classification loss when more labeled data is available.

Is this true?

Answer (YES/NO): NO